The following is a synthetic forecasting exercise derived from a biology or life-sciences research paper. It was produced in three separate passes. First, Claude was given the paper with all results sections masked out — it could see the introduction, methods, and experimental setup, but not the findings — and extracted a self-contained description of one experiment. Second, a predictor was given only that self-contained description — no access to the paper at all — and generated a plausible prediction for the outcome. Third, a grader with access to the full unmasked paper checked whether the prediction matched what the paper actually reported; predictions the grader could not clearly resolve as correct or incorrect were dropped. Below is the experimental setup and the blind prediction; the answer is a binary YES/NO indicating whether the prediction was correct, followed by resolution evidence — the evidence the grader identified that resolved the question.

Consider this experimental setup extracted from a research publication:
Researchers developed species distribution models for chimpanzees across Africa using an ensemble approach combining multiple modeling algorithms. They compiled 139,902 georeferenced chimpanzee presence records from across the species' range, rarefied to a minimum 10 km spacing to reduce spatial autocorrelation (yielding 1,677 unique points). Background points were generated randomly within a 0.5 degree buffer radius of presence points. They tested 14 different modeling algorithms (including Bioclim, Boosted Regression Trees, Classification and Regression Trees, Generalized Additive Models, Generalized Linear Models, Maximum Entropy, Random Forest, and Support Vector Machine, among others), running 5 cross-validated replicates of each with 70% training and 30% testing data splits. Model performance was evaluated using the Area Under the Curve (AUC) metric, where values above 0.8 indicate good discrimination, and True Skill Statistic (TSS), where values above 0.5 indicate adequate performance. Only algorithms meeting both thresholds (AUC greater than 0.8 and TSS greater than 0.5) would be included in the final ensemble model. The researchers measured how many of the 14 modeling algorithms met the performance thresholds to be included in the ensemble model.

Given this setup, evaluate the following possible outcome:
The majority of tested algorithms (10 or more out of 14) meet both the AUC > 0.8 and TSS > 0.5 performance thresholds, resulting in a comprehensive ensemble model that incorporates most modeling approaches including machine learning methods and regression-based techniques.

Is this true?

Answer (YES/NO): YES